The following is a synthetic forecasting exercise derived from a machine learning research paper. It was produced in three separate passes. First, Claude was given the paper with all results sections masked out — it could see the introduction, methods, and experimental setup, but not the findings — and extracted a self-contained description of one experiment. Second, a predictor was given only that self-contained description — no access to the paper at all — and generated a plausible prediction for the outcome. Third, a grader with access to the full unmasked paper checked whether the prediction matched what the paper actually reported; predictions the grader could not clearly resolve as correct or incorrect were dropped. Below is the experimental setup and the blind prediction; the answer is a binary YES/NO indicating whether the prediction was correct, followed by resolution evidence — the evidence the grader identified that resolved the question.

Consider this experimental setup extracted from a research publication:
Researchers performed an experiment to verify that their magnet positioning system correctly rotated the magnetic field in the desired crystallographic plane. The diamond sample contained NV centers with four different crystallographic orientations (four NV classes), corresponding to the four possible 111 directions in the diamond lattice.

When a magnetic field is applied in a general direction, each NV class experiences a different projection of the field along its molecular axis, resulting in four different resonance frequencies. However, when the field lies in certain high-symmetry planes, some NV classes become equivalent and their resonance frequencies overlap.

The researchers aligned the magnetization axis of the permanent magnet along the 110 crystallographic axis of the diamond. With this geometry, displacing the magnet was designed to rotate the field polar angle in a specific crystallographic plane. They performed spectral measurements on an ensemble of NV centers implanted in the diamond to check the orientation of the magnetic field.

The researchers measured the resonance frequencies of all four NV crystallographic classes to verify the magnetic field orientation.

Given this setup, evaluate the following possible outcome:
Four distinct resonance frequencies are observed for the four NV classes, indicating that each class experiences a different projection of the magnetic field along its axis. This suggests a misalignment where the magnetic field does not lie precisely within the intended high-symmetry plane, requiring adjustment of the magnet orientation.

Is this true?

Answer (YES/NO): NO